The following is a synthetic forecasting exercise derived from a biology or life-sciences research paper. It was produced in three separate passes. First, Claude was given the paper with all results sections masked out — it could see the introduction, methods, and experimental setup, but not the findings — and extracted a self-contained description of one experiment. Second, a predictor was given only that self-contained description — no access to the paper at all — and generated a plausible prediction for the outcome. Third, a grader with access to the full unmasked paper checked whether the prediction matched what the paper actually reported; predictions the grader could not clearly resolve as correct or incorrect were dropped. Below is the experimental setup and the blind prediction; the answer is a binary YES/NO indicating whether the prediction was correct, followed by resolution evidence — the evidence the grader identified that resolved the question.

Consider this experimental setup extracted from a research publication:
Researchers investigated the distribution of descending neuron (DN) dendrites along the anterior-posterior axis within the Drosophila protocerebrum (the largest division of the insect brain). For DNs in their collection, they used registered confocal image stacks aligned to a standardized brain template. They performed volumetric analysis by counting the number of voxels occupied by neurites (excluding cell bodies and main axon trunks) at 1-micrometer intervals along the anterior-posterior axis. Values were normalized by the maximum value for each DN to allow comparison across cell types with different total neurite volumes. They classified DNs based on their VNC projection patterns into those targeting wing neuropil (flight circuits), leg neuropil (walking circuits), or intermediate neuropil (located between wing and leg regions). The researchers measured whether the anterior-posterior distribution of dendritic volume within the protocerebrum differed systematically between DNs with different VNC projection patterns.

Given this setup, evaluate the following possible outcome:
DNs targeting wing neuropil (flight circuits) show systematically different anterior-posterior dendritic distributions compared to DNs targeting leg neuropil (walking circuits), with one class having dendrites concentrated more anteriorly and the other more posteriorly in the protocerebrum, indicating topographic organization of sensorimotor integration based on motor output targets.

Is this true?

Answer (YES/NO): YES